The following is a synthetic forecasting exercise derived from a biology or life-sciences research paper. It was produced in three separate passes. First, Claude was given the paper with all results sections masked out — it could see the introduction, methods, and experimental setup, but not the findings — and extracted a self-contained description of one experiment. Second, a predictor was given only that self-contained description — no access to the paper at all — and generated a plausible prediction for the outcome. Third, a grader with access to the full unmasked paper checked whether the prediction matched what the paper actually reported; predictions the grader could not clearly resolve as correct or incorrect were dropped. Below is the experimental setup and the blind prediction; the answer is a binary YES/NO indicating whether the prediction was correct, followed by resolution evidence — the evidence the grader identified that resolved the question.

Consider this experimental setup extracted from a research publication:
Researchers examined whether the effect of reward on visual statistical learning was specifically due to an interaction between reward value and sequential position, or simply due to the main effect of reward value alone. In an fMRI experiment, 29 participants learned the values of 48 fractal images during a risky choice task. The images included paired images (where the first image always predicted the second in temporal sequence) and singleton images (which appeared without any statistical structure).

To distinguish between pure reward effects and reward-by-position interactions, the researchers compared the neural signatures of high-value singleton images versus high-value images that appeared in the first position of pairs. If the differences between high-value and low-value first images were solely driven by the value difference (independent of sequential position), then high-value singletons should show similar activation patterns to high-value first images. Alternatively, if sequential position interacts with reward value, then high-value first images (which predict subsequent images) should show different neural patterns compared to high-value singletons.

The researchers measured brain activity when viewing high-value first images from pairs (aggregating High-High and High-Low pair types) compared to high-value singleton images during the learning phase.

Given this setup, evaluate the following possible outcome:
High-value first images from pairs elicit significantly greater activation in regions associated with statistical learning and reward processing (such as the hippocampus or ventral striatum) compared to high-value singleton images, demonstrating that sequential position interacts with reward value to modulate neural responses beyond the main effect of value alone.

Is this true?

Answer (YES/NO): NO